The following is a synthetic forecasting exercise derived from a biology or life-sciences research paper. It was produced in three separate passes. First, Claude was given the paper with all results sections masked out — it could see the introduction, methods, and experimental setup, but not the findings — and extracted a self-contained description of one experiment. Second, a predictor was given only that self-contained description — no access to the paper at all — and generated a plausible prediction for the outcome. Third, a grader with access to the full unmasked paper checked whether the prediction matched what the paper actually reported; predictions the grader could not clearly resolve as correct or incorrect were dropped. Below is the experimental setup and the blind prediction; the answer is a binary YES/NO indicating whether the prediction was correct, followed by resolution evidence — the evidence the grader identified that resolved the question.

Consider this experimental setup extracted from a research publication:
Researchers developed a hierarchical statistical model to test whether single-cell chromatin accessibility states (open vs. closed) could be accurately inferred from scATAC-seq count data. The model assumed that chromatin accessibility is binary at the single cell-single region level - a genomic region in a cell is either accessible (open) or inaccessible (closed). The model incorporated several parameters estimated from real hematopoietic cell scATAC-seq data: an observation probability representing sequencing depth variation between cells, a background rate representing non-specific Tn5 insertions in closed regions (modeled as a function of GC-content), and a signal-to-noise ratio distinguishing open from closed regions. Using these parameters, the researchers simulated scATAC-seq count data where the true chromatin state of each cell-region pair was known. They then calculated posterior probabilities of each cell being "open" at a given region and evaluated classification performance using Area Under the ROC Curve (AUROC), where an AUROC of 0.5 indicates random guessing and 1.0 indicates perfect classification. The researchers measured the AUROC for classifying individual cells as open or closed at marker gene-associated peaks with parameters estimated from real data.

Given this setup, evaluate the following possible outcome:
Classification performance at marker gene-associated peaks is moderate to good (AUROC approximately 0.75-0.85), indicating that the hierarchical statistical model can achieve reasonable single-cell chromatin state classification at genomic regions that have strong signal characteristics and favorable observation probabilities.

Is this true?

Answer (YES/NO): NO